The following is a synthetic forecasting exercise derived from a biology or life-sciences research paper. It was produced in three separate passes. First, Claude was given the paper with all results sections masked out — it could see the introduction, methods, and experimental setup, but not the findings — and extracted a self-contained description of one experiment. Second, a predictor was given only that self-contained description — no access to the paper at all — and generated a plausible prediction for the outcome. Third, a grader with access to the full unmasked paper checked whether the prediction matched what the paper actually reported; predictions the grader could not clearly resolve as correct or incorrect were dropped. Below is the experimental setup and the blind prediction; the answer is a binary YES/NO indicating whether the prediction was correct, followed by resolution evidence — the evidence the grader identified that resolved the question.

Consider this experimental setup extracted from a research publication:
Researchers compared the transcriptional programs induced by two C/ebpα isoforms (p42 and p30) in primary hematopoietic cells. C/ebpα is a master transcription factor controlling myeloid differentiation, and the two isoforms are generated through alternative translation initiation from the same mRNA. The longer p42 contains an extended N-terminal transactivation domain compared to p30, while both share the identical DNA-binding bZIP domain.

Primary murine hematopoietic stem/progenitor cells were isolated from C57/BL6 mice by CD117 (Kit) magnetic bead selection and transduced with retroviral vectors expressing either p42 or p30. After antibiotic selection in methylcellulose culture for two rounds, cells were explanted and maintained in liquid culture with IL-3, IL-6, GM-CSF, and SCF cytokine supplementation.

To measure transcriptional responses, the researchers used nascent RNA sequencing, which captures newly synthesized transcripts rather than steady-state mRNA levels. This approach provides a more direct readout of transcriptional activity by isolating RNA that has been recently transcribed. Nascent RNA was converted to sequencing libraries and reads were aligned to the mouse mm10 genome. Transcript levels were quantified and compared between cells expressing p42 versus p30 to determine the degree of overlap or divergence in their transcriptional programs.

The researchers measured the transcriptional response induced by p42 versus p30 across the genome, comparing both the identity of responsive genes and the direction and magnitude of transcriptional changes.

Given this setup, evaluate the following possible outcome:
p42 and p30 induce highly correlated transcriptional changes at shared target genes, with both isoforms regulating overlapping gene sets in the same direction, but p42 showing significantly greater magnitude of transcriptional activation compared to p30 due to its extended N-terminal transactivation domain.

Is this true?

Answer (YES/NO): NO